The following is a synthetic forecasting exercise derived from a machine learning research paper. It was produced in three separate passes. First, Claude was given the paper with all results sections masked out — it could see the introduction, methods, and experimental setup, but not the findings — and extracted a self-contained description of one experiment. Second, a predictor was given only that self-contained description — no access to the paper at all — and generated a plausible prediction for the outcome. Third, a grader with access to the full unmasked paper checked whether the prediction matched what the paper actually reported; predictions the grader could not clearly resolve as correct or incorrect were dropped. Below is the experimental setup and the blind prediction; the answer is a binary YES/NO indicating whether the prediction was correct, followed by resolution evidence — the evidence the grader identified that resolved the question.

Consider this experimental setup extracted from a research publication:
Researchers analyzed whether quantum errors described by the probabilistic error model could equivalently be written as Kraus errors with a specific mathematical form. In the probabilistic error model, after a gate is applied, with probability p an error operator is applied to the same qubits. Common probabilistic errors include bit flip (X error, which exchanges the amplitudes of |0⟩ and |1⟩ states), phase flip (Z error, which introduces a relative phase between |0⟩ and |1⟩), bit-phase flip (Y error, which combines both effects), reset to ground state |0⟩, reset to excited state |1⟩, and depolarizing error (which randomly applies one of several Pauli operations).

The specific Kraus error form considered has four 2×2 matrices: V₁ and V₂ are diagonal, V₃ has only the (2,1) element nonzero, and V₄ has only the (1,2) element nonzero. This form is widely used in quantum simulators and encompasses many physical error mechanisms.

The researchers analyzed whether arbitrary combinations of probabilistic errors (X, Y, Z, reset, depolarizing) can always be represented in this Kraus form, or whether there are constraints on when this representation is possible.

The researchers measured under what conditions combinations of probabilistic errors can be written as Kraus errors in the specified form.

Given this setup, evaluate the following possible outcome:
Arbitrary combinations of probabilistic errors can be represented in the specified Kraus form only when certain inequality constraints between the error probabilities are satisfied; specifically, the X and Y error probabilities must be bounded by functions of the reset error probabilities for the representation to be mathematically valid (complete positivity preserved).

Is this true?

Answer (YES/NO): NO